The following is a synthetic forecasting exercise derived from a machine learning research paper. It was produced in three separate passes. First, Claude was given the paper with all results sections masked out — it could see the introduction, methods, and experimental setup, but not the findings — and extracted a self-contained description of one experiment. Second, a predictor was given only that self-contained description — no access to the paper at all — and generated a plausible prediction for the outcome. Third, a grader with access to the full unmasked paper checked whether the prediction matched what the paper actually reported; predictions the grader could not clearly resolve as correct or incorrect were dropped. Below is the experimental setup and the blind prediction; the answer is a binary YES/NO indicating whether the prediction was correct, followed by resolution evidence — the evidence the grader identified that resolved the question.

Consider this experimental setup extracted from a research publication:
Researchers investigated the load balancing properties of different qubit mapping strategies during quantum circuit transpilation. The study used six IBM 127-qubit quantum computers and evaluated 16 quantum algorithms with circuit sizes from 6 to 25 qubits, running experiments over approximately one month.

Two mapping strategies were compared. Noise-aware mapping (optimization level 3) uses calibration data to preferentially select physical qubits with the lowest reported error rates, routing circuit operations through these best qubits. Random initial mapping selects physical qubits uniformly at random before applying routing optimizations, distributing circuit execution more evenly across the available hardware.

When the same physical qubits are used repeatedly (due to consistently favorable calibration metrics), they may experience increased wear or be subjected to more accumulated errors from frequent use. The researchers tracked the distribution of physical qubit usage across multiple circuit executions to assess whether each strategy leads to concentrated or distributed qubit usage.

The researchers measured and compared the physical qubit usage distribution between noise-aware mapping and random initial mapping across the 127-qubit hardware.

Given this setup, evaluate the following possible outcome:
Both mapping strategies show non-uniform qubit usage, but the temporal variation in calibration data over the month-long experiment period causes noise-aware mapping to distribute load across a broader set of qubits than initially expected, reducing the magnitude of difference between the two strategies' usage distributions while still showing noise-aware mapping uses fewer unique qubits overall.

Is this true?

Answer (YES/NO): NO